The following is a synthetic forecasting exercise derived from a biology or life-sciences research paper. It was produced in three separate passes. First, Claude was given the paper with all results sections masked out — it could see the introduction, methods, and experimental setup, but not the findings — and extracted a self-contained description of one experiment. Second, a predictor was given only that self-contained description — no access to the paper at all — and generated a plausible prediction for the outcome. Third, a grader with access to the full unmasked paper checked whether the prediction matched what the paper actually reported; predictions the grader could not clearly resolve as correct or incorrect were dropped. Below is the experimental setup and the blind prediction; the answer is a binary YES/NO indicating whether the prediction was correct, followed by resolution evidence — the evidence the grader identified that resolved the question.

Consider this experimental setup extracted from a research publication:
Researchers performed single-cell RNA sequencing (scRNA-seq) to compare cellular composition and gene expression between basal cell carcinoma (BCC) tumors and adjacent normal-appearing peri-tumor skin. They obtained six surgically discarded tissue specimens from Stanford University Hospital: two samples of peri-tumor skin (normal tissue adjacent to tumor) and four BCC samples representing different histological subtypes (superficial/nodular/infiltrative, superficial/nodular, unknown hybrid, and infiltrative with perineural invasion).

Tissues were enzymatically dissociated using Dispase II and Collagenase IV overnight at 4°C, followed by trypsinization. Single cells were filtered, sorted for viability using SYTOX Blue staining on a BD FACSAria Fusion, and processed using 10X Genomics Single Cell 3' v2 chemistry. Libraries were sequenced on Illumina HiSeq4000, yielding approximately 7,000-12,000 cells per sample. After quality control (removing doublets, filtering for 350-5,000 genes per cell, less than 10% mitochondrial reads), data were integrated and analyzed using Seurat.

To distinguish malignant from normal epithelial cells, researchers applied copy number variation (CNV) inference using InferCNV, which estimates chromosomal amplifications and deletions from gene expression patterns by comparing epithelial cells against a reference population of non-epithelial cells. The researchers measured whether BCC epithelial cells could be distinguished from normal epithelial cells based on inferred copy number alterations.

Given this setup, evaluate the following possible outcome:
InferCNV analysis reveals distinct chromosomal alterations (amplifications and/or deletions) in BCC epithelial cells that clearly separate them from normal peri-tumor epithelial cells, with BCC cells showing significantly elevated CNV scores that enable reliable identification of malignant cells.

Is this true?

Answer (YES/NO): NO